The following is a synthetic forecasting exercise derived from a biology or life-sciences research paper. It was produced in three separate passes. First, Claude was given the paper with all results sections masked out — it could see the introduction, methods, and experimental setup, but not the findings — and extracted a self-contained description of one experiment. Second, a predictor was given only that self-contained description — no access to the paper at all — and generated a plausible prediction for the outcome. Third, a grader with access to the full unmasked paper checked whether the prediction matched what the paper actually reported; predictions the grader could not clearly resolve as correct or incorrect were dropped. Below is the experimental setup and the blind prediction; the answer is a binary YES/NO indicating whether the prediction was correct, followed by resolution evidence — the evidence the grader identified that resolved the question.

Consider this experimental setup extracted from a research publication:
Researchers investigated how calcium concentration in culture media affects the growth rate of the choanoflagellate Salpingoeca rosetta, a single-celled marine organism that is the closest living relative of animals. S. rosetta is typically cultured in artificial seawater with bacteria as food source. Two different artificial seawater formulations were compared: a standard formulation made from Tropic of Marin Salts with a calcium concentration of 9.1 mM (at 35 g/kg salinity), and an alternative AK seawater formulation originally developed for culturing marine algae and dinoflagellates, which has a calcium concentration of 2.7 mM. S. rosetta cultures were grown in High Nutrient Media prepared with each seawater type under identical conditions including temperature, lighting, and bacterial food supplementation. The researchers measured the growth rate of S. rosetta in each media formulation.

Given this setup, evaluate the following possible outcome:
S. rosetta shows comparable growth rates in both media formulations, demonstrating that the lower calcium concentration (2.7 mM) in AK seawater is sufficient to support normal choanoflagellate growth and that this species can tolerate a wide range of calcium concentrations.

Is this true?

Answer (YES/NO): NO